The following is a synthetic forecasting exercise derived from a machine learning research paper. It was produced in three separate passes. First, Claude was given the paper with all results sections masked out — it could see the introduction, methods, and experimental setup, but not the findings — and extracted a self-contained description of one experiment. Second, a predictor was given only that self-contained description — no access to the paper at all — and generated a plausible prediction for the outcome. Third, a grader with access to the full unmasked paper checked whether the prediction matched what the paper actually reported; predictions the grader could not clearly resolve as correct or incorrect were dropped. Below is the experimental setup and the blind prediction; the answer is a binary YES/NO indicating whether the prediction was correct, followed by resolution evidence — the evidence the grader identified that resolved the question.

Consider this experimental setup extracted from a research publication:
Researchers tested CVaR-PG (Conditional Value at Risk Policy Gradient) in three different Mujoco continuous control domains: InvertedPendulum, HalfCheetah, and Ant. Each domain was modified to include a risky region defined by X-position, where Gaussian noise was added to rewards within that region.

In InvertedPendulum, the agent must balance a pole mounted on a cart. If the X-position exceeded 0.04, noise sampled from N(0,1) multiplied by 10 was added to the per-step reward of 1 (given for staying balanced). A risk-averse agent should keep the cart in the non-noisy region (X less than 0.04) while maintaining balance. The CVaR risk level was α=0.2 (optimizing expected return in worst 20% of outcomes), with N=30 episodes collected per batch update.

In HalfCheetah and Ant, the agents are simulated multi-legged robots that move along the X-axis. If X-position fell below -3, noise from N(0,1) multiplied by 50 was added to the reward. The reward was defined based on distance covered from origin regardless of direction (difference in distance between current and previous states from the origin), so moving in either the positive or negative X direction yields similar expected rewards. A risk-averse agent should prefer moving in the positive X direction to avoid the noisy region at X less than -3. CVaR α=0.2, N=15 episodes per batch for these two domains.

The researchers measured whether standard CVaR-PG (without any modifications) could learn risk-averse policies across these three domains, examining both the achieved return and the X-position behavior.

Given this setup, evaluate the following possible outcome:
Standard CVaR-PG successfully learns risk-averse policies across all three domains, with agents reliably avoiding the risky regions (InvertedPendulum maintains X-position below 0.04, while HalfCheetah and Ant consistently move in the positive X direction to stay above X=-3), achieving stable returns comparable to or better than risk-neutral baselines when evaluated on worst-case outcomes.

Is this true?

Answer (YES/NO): NO